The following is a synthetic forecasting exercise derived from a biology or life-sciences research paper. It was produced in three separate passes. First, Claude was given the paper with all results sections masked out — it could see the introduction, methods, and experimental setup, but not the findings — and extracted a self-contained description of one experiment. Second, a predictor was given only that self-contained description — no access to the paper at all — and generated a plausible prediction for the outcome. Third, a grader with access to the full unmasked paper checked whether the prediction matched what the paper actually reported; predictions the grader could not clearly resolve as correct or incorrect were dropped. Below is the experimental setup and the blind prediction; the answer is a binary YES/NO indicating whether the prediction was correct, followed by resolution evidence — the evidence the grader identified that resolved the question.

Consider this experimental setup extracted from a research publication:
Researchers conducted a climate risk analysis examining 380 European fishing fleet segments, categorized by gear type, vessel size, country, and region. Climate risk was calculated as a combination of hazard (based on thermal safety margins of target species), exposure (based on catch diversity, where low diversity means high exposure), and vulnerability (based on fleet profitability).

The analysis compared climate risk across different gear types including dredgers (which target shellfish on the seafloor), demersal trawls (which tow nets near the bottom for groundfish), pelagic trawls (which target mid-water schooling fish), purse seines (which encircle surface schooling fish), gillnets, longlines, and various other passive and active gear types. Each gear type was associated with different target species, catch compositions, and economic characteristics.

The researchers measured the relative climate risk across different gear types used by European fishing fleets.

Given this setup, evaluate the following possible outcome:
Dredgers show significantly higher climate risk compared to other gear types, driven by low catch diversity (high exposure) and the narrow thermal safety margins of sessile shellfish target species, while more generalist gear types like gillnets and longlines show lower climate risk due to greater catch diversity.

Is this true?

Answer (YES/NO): NO